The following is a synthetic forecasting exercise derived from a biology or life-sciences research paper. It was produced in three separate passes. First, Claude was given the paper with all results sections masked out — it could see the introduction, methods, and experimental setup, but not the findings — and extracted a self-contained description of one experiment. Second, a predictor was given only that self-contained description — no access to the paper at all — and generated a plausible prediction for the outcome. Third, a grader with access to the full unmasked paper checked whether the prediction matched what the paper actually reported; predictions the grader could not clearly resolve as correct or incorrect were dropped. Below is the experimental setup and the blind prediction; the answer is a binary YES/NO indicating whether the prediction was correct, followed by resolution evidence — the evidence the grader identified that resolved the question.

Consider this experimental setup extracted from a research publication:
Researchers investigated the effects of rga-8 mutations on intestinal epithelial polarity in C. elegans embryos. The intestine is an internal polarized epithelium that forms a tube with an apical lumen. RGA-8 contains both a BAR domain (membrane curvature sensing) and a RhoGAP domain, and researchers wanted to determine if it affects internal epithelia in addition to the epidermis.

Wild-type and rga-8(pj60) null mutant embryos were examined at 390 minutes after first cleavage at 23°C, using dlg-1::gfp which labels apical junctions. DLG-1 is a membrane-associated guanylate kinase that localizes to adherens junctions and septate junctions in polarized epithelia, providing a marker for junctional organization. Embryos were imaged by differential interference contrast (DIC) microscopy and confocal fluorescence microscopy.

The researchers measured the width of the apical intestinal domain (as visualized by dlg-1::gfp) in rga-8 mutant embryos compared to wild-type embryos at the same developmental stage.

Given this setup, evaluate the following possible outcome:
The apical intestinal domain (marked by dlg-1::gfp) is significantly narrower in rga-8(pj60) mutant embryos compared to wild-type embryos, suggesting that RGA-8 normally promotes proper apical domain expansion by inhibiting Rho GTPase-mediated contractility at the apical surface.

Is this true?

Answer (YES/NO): NO